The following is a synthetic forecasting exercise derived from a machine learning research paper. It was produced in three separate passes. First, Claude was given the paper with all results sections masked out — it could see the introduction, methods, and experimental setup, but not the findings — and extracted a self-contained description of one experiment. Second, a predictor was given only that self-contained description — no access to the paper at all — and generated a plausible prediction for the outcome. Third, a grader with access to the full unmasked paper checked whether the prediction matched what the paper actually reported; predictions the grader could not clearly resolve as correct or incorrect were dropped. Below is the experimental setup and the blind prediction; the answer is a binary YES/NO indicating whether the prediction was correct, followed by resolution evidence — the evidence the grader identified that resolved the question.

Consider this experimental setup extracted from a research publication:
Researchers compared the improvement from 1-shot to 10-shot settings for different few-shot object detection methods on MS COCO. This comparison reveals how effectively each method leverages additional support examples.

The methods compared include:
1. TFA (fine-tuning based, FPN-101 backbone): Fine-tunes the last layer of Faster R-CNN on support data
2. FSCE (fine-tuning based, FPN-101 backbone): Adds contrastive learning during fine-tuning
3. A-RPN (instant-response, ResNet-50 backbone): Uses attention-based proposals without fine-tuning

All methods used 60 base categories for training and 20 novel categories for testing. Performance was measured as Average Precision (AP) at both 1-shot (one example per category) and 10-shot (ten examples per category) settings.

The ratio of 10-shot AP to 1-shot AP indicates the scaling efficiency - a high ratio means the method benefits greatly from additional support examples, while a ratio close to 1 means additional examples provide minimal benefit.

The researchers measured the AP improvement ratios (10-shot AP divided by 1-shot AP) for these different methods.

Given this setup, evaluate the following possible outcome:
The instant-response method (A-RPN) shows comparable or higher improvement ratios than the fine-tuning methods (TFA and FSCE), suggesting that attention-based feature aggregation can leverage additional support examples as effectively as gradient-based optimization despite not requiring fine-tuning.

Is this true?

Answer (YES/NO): NO